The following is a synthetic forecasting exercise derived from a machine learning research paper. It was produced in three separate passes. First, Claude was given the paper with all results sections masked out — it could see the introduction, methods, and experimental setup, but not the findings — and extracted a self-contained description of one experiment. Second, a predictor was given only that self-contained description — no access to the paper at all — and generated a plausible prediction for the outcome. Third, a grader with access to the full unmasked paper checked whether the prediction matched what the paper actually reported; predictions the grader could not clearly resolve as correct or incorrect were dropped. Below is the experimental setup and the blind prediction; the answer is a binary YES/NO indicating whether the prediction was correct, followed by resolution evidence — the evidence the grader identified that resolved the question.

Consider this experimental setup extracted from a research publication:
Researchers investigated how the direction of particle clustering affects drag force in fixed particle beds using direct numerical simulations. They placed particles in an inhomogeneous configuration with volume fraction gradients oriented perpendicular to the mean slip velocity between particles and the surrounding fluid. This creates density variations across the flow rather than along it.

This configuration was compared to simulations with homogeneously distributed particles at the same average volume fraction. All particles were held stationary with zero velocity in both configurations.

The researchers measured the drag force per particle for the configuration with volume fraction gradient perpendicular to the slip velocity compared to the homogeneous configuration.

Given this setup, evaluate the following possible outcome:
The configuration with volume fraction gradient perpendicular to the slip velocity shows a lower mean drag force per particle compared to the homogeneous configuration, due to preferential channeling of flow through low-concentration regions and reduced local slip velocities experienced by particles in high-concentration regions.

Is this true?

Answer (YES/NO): YES